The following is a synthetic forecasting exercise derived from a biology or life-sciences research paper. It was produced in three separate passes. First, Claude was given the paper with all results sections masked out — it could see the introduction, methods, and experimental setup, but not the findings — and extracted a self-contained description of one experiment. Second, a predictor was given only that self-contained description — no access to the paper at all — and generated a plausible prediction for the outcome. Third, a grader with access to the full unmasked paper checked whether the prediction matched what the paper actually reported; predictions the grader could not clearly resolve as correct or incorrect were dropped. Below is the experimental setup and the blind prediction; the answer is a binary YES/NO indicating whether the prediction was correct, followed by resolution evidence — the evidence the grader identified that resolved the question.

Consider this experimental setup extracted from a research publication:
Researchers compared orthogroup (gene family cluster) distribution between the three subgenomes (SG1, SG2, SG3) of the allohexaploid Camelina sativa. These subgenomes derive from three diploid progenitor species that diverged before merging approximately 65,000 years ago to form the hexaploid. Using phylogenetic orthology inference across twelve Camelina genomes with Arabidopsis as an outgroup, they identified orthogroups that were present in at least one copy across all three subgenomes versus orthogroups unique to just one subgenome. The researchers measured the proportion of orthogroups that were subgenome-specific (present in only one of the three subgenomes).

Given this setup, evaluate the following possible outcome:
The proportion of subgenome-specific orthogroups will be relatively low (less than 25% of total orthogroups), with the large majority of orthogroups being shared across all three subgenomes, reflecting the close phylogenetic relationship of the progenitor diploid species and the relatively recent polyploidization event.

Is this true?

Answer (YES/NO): YES